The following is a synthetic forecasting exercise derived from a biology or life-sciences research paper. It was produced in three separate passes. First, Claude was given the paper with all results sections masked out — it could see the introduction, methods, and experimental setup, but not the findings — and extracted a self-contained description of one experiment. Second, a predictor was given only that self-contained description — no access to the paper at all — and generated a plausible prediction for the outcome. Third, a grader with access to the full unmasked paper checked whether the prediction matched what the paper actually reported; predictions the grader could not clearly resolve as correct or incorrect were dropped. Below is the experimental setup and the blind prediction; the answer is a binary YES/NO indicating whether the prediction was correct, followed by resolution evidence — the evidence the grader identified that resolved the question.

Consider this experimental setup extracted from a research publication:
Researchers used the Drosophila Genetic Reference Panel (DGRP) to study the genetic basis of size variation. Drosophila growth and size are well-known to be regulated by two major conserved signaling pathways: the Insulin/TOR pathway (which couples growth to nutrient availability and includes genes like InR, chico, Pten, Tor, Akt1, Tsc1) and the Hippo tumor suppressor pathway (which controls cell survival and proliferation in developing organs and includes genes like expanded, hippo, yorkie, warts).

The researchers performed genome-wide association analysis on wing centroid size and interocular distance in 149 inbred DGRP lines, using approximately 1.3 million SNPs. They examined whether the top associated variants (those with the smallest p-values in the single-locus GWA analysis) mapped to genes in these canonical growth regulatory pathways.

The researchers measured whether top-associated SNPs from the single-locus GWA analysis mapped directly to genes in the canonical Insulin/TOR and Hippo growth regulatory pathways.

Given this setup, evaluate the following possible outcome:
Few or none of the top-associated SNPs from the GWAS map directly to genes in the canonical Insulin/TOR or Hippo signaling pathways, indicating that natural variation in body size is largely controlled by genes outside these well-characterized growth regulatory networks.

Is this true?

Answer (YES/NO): YES